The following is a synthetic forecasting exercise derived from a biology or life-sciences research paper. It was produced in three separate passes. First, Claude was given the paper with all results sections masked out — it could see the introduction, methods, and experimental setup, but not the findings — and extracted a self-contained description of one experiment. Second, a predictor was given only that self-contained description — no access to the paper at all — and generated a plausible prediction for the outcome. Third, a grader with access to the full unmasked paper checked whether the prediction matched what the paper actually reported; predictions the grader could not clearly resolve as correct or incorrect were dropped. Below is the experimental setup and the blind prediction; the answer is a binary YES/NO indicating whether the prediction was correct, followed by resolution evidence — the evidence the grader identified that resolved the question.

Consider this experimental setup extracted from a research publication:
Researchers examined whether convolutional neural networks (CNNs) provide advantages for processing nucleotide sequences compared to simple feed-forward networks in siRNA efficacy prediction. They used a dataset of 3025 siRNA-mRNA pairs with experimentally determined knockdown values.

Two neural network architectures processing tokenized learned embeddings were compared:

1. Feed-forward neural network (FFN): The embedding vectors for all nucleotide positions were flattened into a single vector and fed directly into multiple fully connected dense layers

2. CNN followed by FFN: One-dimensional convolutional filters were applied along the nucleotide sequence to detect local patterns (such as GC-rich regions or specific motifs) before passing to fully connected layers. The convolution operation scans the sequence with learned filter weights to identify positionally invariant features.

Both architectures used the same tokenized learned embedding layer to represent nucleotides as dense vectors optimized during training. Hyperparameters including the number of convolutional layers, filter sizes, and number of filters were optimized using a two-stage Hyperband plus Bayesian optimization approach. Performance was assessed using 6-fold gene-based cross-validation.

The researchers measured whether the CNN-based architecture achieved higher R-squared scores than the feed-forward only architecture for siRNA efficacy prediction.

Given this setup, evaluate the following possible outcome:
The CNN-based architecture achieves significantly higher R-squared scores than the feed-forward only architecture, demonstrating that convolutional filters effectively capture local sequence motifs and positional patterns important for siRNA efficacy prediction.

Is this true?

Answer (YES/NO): NO